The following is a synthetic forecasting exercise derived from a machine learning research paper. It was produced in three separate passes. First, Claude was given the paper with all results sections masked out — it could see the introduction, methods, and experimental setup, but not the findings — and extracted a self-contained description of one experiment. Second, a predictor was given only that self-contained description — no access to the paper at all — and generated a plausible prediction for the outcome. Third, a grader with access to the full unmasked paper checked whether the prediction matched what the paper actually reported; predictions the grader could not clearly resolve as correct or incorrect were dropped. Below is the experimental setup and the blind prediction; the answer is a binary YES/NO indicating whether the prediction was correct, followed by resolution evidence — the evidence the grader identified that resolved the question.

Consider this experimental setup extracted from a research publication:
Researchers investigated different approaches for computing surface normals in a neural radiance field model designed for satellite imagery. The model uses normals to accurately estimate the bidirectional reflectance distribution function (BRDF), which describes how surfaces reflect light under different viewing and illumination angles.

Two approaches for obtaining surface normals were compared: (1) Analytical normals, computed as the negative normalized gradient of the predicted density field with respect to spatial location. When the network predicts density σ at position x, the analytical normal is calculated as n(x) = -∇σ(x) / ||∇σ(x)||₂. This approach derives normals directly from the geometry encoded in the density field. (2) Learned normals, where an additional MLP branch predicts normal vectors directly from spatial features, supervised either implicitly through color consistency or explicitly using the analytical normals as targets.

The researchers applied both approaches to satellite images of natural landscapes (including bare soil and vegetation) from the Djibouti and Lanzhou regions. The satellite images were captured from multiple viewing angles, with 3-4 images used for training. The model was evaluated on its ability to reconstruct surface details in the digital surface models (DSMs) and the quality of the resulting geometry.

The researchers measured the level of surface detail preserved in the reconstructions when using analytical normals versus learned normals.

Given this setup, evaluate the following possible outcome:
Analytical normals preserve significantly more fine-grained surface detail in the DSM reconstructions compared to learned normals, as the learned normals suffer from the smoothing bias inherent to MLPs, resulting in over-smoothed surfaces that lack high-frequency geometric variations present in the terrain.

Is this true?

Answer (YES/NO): YES